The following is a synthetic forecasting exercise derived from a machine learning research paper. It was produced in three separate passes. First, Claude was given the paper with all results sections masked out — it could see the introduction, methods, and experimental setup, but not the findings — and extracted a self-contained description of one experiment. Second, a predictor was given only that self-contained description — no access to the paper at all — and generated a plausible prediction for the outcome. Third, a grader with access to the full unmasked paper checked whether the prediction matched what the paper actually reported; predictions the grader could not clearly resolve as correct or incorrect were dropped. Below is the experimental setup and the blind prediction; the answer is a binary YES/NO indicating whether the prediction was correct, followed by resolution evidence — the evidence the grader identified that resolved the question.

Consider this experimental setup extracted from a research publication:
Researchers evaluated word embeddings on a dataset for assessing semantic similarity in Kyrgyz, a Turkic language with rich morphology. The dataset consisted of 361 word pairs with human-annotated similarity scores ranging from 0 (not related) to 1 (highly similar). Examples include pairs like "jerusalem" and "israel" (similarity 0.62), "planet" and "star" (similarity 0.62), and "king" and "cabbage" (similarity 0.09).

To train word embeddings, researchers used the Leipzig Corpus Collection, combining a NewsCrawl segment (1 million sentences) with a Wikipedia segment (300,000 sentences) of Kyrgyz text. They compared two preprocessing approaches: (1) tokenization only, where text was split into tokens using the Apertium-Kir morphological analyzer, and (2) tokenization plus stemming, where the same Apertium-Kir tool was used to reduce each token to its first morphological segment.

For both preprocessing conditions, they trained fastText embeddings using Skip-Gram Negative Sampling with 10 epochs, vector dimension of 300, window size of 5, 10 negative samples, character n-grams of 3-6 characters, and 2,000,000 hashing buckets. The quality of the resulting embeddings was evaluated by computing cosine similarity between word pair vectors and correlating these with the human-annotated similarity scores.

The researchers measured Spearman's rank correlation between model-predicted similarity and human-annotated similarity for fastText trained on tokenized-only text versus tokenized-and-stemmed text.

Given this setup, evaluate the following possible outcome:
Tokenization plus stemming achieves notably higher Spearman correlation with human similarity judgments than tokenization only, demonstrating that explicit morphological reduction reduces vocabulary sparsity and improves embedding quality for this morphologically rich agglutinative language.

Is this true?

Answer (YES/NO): NO